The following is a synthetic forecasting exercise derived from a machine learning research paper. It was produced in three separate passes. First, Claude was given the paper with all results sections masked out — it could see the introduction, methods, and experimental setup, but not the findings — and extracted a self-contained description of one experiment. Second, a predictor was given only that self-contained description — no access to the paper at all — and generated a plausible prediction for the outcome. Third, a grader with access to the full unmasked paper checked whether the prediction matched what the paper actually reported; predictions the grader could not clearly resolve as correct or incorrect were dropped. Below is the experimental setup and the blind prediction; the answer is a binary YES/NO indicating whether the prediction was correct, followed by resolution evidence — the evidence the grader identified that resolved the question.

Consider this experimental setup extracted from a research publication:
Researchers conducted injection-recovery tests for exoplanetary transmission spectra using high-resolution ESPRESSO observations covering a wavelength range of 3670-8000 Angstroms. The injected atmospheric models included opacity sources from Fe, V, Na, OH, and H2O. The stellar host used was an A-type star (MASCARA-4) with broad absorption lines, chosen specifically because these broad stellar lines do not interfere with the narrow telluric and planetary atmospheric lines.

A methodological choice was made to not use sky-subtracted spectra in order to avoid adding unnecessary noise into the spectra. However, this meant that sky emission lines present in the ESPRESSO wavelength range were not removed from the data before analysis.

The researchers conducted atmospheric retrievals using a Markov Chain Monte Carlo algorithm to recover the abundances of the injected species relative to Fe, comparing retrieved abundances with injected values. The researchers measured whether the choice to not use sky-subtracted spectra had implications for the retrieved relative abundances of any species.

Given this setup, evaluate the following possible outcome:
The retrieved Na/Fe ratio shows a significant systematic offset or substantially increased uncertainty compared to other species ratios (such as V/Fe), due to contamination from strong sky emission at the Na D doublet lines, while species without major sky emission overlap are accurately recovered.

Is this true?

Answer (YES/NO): NO